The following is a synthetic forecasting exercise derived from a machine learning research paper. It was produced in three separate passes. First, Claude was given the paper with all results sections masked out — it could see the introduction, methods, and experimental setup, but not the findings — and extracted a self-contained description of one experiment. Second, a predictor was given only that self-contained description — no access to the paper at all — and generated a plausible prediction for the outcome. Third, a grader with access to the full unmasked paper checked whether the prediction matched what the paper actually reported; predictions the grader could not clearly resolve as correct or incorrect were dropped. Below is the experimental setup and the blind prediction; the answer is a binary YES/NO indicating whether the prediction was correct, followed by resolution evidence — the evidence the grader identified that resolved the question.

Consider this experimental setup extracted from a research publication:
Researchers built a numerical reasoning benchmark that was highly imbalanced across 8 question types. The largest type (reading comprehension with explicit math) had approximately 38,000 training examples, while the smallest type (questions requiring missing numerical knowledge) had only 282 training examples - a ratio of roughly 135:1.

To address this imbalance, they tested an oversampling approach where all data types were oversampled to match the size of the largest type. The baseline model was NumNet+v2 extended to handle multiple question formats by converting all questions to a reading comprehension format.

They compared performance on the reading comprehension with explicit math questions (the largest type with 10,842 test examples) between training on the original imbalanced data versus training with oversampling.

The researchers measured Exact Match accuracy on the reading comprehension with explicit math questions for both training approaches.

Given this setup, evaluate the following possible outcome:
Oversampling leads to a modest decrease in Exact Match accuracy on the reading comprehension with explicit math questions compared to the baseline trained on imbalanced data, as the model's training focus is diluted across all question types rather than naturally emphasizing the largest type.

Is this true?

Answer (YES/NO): NO